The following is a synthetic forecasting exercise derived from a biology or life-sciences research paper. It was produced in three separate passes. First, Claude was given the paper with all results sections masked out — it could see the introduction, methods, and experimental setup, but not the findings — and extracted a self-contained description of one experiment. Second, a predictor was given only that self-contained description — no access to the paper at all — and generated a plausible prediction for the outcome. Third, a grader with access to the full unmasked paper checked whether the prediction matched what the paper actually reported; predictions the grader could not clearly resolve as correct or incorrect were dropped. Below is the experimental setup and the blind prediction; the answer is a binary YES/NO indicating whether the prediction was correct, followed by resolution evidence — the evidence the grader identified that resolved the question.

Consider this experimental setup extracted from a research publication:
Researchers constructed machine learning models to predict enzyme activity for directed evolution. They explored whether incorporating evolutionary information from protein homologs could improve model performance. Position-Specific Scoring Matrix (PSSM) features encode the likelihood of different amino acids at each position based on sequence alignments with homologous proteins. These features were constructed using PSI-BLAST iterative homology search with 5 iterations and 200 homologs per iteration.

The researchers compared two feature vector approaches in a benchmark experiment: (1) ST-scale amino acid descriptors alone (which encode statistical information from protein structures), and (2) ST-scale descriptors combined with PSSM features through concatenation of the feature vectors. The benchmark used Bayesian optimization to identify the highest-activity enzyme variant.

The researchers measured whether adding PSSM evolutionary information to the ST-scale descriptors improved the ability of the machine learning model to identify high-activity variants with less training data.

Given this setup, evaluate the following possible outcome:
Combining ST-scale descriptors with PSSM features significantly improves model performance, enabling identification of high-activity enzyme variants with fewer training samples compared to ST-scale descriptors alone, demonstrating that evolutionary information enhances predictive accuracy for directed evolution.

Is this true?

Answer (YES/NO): NO